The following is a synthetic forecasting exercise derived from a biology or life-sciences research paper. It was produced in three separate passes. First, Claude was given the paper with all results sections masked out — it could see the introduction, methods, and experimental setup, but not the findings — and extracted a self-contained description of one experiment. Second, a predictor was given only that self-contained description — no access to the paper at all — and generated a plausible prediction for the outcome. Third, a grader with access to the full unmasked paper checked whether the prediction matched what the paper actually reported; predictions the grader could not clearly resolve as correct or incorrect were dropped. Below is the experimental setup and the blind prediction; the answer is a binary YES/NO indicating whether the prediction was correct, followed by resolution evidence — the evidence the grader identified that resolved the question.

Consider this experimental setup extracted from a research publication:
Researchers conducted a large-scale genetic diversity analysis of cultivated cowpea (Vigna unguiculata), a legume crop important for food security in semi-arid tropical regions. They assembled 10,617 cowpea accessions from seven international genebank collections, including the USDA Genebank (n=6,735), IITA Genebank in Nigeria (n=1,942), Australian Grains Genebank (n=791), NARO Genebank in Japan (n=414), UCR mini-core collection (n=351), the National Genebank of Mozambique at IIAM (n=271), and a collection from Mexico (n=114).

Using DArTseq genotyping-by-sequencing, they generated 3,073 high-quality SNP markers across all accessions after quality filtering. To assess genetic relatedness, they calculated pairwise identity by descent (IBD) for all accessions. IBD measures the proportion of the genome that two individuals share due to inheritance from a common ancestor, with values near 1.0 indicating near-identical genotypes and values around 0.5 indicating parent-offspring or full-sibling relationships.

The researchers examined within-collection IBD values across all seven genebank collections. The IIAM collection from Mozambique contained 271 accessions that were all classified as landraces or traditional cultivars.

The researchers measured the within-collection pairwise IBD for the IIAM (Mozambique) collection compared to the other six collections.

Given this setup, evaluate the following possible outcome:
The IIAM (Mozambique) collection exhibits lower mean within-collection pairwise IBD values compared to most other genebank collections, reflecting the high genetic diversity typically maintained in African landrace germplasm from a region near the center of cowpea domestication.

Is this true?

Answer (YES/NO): NO